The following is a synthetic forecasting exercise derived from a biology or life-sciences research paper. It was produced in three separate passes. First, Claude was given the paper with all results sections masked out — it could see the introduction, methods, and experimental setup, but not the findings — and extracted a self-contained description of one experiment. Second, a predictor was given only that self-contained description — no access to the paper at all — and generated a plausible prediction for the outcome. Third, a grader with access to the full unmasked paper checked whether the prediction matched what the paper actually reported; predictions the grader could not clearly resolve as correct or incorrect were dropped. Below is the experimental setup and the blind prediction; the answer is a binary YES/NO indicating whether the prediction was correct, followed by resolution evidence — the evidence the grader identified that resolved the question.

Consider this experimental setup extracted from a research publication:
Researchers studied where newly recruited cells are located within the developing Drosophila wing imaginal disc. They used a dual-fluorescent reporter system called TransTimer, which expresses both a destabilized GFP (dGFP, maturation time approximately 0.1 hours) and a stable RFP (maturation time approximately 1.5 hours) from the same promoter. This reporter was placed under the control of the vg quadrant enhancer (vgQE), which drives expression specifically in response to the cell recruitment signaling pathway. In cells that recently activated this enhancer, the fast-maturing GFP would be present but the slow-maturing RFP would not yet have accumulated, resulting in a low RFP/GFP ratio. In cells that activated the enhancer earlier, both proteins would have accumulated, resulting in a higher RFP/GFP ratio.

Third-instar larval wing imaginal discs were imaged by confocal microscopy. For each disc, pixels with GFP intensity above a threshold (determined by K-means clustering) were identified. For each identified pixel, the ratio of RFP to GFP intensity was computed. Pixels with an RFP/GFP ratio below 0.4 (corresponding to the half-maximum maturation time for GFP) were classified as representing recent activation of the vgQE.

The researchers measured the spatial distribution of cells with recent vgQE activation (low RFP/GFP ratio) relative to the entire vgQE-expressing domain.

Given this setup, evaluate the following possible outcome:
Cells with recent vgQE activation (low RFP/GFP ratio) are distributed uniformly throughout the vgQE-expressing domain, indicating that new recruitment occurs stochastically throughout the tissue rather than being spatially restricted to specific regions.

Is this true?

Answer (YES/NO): NO